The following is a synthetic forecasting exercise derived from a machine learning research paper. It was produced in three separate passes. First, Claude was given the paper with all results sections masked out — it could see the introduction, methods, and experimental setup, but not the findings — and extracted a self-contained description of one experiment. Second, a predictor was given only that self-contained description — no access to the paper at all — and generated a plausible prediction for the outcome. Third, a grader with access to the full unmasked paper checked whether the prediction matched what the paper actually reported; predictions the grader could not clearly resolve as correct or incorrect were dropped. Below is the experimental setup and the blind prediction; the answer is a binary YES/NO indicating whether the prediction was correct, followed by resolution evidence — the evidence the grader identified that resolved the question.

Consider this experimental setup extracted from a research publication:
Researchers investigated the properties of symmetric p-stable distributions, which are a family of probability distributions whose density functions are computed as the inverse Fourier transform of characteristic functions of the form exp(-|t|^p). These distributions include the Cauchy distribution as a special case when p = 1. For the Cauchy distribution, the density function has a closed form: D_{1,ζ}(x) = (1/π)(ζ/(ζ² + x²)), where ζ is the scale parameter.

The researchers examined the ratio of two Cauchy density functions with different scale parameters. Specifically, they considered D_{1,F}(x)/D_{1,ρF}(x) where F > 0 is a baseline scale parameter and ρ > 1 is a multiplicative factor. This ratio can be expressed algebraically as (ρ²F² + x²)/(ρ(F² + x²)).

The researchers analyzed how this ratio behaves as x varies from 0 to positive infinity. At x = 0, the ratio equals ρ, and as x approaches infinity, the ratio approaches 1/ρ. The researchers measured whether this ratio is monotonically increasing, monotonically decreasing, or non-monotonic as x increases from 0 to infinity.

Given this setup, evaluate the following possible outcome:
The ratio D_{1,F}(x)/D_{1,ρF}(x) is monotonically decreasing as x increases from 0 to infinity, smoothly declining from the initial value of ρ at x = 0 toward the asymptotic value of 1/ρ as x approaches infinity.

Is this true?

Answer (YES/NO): YES